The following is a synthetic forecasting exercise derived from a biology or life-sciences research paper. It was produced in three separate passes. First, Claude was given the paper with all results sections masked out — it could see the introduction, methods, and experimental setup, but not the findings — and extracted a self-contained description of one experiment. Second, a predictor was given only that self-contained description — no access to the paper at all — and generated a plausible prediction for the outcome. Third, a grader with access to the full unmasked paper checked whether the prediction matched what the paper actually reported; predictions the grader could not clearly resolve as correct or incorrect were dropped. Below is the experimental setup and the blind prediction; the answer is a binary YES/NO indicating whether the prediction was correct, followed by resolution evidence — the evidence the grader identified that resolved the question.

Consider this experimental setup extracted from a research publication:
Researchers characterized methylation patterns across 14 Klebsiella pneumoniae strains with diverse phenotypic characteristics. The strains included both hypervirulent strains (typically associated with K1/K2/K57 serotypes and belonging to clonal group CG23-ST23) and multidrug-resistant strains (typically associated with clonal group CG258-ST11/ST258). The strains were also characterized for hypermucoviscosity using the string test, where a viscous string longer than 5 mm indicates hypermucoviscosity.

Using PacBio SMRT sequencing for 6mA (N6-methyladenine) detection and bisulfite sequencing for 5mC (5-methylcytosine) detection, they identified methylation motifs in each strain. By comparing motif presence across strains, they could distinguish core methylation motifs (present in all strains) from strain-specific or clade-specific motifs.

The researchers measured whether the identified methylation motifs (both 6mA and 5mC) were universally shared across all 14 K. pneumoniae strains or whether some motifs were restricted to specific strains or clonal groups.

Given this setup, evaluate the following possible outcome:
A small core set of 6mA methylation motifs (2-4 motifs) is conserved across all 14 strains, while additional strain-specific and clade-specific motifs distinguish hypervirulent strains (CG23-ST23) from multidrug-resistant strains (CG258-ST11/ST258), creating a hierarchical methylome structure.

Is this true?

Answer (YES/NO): NO